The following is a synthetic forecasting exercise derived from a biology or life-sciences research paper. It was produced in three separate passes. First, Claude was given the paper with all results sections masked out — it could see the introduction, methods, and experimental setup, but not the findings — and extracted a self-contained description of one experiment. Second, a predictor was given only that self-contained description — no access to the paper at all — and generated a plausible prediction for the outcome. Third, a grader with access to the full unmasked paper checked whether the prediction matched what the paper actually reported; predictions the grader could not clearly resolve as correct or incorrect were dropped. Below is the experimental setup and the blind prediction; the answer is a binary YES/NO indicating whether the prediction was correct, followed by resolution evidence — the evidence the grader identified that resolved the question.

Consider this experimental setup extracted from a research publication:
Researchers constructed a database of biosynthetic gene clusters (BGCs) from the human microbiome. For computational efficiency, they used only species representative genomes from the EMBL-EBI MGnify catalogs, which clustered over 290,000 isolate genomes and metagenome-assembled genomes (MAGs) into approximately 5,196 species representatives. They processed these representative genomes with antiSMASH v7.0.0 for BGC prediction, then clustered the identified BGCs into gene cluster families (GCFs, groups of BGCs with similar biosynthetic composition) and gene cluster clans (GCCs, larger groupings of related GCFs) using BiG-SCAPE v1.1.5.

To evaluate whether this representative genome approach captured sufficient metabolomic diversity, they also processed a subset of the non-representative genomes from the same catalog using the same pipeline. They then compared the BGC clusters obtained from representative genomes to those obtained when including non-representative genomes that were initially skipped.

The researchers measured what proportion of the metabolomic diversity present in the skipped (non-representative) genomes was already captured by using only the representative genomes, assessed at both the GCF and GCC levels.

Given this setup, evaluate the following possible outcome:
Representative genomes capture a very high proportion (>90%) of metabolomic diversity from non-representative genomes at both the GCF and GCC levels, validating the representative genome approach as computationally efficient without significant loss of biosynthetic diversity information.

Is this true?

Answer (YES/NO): NO